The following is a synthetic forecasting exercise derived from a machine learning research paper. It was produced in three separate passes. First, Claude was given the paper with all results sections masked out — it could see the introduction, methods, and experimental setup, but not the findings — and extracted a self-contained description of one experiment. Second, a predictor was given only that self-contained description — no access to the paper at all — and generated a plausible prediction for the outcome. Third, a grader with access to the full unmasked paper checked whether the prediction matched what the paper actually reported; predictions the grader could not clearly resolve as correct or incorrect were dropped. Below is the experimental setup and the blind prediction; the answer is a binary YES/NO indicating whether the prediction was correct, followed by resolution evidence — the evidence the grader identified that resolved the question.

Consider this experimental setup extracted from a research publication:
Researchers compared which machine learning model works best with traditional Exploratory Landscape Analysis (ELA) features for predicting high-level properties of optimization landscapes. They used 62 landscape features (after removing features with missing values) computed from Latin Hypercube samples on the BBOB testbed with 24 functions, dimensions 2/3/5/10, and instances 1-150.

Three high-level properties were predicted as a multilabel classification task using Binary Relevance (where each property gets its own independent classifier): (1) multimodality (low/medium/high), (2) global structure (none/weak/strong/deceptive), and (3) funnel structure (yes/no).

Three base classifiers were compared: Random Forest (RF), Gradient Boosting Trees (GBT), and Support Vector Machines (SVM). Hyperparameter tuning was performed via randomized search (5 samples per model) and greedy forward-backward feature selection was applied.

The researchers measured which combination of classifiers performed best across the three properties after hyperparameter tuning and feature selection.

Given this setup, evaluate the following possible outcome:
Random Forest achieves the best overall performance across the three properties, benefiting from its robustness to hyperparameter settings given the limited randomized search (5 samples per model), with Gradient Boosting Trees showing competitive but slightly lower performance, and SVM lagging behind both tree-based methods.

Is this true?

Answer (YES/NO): NO